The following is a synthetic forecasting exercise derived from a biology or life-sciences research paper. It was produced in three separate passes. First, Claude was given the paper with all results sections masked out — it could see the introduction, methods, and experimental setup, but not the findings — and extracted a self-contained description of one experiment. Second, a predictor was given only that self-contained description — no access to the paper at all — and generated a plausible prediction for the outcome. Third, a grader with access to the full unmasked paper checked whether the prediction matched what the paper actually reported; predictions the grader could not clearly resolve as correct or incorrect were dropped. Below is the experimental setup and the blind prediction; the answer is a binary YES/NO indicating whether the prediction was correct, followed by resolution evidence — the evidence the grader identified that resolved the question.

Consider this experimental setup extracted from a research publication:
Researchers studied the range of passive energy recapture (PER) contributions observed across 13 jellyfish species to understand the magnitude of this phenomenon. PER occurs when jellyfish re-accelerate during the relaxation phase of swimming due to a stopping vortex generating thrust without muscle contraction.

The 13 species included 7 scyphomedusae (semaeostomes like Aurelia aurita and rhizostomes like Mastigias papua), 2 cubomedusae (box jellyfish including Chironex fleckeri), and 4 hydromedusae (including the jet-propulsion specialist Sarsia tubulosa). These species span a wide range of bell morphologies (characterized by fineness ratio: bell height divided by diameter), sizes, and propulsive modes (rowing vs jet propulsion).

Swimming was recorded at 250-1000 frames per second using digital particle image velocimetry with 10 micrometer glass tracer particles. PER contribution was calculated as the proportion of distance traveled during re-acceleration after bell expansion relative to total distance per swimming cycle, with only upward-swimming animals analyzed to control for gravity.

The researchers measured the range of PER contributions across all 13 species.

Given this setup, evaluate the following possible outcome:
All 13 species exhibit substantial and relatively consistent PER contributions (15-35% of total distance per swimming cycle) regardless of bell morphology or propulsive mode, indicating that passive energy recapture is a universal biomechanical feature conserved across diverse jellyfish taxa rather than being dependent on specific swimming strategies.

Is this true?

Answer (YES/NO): NO